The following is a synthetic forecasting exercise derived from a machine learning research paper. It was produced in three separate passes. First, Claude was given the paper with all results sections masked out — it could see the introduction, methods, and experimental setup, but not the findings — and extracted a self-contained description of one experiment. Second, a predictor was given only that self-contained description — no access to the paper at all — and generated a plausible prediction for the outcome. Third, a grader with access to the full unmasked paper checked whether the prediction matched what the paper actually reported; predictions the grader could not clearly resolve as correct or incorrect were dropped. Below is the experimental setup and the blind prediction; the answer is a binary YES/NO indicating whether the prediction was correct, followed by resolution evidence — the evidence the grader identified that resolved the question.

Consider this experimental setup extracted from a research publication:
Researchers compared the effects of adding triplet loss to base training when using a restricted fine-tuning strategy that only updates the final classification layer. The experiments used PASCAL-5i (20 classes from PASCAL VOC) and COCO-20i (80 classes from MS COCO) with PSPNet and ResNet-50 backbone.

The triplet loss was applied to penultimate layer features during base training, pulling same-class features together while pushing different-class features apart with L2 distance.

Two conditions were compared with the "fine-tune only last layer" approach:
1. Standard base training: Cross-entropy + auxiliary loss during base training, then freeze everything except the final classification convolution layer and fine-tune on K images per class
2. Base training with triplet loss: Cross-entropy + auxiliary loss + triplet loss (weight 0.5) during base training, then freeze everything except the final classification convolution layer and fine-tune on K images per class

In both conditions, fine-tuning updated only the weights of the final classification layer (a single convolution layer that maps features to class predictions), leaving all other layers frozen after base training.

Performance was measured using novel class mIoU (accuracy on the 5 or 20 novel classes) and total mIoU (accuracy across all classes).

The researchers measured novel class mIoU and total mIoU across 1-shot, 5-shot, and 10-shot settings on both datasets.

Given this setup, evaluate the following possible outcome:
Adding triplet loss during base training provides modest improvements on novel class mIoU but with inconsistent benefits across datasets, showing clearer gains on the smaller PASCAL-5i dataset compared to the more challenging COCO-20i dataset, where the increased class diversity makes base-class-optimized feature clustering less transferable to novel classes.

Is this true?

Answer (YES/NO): NO